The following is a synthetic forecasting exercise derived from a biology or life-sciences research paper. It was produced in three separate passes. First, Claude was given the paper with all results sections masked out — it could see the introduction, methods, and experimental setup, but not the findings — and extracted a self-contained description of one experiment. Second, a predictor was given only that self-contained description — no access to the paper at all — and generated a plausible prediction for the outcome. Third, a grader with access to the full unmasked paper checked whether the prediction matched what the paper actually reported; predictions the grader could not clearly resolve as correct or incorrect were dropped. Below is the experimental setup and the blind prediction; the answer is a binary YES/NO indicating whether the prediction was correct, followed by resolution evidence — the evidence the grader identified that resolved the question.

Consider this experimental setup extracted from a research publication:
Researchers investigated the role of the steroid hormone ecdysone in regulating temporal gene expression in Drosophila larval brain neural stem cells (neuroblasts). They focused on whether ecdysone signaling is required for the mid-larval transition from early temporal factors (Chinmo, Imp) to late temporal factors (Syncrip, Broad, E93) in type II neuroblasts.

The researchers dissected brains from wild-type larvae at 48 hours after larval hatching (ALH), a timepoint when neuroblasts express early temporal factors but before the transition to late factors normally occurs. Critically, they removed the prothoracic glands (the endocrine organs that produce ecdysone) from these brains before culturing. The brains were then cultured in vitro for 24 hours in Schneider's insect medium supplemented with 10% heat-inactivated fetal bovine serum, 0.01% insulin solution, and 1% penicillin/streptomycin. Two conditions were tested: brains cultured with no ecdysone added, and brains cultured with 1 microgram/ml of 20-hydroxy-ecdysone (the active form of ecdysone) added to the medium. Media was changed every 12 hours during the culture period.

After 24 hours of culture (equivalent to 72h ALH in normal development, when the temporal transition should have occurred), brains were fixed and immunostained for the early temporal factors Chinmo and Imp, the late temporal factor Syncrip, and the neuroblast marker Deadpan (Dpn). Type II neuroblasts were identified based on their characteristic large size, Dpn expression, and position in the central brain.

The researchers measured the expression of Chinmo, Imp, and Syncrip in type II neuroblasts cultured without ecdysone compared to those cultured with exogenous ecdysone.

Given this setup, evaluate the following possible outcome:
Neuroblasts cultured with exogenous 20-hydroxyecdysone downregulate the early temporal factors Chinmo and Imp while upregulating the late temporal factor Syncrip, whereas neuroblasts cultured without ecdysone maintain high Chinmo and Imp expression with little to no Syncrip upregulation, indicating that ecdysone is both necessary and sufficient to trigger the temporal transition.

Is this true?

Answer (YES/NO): YES